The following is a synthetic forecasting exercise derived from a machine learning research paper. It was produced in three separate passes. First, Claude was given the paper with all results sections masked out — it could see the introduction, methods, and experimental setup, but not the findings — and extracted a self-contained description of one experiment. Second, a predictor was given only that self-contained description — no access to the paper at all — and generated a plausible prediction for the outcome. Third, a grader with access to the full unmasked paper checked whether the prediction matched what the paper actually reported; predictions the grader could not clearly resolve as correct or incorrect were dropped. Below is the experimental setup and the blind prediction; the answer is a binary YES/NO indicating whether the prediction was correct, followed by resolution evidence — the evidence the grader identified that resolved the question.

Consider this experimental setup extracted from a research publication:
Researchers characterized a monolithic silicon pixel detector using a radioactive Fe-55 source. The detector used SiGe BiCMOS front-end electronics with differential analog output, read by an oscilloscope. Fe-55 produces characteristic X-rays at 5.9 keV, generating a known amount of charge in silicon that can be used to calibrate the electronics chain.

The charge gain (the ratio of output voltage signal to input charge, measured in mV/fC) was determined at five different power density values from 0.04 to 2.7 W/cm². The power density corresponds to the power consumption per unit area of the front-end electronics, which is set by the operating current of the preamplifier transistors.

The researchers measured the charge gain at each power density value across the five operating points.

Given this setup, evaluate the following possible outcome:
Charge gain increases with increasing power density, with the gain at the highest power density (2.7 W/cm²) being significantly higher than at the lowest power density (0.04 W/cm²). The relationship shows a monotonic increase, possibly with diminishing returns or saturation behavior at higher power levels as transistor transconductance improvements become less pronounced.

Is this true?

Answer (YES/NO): YES